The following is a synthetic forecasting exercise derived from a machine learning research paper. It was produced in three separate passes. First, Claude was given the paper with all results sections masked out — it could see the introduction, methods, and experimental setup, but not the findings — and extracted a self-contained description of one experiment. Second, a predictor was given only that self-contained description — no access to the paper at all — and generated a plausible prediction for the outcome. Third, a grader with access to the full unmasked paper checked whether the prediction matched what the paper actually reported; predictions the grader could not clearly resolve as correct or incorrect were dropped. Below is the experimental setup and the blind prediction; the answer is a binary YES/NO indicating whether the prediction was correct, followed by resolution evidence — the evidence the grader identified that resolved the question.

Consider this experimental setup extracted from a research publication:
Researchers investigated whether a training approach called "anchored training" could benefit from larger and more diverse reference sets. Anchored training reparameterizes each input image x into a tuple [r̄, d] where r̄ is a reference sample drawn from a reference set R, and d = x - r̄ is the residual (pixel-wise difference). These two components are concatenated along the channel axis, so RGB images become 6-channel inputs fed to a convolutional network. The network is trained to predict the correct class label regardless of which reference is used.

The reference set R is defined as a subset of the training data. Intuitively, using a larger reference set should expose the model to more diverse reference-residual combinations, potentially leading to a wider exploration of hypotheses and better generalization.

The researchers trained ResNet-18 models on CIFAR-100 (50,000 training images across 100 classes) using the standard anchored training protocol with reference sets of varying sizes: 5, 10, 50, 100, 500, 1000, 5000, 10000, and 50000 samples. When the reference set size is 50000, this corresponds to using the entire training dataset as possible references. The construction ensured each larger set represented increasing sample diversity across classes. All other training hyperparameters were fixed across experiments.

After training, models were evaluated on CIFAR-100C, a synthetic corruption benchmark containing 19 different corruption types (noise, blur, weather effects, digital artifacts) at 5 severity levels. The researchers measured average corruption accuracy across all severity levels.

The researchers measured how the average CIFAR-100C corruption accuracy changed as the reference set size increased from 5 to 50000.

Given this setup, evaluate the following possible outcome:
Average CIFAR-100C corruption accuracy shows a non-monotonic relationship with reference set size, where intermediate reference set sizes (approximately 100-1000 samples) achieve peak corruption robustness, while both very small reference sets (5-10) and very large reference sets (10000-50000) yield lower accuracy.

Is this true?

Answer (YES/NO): NO